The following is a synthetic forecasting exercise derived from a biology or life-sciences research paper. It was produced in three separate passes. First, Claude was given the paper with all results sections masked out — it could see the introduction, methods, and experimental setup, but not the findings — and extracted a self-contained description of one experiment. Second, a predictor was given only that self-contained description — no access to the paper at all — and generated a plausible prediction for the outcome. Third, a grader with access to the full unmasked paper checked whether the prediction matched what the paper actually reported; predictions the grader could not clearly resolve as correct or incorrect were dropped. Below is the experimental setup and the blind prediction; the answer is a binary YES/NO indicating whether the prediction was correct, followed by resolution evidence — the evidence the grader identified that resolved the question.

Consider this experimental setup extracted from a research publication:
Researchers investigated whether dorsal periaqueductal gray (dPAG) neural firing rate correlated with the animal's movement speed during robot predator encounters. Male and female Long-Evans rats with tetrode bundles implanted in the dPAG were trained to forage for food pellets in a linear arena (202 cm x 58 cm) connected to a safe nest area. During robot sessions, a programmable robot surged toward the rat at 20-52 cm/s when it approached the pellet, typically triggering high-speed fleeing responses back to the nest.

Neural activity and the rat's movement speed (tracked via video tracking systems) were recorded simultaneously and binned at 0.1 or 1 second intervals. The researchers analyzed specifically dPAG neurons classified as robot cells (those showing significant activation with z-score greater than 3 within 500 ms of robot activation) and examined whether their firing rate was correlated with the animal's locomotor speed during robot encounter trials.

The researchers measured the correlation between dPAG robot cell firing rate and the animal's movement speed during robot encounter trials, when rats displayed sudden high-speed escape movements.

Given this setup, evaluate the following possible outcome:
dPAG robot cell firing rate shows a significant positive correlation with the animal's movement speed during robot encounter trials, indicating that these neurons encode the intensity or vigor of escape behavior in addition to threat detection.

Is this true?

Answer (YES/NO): NO